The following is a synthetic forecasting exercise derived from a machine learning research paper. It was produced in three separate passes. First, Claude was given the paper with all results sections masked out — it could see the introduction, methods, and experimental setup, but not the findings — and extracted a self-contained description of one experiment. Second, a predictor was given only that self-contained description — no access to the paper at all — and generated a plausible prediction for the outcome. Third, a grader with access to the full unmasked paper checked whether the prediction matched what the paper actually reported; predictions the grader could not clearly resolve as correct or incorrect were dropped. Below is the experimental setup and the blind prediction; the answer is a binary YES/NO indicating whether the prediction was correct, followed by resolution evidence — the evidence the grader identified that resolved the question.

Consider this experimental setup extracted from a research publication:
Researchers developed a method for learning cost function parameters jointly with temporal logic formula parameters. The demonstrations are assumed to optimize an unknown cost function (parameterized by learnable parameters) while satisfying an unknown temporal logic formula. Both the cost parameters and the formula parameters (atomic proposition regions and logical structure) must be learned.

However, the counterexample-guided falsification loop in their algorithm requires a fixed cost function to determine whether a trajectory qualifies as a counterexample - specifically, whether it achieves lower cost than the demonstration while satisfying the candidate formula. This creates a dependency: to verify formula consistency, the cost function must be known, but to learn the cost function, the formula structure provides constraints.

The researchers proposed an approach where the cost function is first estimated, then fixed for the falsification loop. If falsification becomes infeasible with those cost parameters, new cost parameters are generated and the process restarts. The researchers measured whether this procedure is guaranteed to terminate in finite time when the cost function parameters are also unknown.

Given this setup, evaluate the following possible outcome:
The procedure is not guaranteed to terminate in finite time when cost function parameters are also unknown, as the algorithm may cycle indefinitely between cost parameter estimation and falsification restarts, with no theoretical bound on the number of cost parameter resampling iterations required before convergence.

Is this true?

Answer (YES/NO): YES